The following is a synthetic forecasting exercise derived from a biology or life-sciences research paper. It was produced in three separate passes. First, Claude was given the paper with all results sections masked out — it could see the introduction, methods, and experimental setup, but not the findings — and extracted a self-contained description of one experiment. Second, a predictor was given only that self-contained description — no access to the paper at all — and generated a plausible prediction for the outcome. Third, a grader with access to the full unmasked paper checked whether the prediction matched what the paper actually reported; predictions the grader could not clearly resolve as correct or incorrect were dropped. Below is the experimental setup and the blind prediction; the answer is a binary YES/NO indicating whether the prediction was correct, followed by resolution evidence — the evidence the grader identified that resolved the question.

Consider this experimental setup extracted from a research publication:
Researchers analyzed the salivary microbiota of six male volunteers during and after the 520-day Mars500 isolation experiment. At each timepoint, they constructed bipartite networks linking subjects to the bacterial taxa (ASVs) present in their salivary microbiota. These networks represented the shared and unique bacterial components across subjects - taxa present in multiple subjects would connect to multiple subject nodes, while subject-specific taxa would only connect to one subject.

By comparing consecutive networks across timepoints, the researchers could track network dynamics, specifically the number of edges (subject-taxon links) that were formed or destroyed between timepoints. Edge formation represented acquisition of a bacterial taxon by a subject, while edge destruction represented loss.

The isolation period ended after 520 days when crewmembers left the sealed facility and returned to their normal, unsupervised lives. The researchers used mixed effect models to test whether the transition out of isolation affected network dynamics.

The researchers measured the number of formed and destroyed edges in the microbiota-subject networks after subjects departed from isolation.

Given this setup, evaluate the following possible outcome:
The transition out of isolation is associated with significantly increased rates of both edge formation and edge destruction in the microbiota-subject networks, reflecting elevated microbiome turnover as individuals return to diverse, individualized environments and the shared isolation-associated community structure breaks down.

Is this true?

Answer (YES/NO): NO